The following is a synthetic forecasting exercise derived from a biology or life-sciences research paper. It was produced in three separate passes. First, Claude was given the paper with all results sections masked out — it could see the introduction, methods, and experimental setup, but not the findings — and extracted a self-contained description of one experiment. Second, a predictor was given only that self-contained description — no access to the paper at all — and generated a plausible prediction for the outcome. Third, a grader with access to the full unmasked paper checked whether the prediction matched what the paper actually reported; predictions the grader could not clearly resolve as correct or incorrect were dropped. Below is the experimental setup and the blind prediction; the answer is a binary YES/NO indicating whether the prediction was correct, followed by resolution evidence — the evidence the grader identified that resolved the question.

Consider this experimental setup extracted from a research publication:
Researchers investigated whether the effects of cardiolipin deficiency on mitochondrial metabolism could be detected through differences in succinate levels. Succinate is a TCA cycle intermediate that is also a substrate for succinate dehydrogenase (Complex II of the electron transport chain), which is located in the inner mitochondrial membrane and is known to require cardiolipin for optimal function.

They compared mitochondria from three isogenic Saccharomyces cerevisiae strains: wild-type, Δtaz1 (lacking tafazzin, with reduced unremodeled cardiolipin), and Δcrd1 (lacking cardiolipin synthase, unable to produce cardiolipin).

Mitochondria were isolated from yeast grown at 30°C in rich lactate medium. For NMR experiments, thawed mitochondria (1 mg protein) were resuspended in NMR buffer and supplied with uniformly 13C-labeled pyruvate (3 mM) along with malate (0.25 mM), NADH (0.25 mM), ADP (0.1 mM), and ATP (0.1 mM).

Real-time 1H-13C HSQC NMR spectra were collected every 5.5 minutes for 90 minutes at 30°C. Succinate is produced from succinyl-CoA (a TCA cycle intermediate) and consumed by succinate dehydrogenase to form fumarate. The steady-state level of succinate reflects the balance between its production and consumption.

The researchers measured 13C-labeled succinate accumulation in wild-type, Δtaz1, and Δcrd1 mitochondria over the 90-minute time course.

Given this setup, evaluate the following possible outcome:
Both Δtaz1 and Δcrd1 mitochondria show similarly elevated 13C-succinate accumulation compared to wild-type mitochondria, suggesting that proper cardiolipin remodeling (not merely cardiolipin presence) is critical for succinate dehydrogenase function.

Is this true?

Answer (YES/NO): NO